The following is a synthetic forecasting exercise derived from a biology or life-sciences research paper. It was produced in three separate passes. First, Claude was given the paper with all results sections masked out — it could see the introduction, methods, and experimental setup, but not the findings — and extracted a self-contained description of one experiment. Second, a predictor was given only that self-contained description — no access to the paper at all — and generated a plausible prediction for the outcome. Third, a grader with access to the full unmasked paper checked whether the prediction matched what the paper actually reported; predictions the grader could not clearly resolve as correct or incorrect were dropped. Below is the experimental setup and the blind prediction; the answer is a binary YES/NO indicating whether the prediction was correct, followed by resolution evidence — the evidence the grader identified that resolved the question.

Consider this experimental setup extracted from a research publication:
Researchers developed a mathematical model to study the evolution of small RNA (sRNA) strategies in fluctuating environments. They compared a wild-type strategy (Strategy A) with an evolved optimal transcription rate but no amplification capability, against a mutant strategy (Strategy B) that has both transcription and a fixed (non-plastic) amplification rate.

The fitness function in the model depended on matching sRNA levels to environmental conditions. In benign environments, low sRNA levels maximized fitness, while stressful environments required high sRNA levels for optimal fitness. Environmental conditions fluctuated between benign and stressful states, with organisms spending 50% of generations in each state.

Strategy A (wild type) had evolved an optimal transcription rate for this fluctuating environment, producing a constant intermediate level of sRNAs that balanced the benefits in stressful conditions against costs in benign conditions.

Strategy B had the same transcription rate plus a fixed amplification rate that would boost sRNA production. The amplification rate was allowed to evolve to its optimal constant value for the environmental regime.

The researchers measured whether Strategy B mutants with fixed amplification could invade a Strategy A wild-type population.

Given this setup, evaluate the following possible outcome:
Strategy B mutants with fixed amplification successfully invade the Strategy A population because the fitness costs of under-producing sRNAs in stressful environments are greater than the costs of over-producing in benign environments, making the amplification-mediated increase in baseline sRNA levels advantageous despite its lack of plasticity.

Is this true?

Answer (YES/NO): NO